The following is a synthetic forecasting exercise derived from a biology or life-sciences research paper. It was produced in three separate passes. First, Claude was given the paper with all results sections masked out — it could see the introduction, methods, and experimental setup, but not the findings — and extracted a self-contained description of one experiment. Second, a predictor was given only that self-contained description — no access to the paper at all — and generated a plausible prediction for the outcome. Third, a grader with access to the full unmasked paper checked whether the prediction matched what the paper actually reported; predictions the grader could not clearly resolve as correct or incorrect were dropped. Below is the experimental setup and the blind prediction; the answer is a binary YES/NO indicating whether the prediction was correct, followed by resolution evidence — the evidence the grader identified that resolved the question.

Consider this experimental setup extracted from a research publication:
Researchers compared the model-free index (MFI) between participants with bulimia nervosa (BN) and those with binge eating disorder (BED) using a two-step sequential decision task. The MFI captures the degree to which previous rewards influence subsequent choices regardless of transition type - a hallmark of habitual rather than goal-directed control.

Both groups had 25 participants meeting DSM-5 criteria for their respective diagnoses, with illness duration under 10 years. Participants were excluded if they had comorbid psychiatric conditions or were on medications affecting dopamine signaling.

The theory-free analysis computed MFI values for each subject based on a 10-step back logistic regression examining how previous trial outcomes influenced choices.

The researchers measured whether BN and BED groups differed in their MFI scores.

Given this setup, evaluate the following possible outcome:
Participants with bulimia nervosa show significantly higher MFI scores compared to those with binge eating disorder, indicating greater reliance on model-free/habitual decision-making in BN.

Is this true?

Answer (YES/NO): NO